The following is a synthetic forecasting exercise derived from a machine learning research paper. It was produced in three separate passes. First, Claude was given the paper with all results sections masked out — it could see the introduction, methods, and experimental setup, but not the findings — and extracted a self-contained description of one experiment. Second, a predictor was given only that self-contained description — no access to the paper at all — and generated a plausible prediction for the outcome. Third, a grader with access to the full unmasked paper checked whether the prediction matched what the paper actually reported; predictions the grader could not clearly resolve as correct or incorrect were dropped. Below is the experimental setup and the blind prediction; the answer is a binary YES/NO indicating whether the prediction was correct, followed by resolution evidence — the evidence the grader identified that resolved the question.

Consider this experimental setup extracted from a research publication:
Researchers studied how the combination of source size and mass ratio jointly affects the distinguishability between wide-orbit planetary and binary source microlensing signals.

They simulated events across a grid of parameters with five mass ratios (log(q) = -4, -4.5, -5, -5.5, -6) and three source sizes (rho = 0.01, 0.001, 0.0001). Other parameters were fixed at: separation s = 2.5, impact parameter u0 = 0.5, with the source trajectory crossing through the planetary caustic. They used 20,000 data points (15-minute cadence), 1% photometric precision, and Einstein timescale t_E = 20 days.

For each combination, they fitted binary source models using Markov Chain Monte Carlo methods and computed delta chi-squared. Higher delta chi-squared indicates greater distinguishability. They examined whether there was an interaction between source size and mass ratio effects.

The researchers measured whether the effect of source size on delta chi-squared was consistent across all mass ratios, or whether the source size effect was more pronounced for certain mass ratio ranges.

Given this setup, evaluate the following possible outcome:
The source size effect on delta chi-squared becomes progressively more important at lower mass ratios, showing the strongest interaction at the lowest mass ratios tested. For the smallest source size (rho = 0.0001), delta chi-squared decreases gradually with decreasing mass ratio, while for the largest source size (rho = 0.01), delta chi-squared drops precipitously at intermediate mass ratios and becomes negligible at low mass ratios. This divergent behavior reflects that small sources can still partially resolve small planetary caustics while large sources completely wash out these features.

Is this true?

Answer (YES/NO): NO